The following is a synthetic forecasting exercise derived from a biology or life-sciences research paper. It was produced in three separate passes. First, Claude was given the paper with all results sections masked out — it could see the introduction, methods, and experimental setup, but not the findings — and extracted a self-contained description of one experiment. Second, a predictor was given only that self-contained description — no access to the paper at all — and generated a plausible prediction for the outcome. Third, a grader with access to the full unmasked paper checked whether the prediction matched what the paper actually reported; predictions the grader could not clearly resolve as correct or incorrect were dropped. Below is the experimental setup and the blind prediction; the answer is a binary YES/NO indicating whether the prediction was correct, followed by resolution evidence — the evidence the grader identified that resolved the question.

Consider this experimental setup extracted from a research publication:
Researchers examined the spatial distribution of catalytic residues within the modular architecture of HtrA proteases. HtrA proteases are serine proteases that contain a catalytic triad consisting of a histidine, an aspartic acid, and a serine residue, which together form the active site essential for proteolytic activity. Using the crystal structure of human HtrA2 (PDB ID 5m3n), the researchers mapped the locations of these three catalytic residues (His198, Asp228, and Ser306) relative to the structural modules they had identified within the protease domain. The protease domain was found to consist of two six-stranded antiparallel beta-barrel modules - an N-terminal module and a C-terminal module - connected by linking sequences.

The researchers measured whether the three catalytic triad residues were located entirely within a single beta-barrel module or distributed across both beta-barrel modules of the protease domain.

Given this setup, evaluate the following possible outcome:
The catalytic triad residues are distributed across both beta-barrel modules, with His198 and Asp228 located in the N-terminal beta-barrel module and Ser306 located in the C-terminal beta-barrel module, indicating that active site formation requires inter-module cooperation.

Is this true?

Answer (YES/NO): YES